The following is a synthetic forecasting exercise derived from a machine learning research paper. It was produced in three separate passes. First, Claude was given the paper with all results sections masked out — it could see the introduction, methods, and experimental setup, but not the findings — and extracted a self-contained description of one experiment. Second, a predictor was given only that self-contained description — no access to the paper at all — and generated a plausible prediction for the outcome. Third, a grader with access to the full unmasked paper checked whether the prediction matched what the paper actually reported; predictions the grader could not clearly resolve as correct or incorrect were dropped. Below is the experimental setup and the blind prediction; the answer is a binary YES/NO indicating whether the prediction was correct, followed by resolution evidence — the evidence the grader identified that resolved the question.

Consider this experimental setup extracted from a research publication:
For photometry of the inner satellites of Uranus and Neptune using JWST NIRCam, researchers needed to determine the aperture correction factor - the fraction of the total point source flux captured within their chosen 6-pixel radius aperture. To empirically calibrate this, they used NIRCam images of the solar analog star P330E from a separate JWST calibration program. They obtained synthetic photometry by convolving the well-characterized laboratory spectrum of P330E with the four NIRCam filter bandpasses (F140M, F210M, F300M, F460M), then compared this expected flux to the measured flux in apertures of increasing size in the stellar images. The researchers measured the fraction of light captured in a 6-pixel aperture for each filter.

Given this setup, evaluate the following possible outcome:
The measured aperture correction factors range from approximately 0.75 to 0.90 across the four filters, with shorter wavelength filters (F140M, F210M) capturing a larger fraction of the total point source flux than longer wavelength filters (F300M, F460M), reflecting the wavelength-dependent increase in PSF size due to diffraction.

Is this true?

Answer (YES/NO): NO